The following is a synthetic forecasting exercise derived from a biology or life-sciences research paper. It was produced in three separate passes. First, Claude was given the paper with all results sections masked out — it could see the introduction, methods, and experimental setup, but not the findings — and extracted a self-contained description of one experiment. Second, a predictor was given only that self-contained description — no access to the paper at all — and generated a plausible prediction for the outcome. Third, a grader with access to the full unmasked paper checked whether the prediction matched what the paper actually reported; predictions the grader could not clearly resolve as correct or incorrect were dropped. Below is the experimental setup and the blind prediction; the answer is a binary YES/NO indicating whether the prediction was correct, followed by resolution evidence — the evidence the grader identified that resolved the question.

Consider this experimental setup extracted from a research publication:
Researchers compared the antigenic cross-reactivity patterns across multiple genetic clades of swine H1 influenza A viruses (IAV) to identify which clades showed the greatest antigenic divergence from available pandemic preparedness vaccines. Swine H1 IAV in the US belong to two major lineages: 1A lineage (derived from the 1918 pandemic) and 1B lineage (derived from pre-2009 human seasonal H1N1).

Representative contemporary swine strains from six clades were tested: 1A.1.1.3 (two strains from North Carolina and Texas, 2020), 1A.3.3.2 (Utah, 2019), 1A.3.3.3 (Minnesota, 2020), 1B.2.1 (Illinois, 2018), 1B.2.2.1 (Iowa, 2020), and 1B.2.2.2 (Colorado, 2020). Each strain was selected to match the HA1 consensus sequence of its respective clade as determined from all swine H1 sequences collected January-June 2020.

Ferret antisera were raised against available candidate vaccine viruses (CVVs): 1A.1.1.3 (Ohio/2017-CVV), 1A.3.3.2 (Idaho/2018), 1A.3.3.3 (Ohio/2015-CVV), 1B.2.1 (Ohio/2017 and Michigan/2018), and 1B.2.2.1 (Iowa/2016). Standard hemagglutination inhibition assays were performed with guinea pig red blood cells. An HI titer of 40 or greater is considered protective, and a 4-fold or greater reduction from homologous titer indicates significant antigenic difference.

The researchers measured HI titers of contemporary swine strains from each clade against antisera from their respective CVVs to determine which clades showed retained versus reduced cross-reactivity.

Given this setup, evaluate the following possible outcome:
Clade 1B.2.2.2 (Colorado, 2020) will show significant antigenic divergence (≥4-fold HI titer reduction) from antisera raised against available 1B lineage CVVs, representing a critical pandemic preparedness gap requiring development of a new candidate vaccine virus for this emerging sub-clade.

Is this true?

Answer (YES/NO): NO